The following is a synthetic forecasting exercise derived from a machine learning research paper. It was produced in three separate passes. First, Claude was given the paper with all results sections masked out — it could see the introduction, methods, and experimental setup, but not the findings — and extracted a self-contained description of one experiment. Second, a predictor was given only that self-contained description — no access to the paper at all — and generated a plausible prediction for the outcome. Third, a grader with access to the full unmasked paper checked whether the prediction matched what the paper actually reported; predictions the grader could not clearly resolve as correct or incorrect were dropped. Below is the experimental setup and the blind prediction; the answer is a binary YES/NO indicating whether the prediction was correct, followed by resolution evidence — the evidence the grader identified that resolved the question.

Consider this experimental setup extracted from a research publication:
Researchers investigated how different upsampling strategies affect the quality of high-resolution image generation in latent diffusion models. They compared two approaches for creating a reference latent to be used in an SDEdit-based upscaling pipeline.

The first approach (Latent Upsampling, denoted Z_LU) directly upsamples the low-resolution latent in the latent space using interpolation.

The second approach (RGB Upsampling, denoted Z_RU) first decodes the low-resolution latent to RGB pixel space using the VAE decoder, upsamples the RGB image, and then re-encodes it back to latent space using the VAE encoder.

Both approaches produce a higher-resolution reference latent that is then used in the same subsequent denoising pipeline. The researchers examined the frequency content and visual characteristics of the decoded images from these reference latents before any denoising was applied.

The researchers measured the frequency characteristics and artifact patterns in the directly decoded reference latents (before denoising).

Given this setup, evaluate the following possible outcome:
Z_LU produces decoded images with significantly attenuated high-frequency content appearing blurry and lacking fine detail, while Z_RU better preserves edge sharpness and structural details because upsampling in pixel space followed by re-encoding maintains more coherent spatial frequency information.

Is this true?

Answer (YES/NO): NO